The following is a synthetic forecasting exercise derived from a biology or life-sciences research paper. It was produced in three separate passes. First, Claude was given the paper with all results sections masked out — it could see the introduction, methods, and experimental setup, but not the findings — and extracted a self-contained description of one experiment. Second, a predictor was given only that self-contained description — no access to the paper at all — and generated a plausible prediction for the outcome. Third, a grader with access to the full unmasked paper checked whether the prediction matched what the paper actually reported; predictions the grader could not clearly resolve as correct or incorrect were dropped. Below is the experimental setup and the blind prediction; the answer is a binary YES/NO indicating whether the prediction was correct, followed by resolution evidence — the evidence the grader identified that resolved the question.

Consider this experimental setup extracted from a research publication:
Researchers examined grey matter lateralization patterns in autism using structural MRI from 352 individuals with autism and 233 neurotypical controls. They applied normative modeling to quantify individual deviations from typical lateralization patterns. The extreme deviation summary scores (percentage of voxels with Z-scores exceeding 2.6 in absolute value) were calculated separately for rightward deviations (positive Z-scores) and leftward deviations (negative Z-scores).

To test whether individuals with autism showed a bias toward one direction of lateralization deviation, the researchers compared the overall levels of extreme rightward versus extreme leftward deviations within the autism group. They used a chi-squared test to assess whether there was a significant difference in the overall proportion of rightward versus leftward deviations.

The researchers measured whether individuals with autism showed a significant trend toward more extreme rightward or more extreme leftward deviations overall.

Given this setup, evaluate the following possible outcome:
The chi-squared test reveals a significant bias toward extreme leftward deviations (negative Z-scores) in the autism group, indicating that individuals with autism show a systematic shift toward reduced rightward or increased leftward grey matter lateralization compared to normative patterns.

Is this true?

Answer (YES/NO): NO